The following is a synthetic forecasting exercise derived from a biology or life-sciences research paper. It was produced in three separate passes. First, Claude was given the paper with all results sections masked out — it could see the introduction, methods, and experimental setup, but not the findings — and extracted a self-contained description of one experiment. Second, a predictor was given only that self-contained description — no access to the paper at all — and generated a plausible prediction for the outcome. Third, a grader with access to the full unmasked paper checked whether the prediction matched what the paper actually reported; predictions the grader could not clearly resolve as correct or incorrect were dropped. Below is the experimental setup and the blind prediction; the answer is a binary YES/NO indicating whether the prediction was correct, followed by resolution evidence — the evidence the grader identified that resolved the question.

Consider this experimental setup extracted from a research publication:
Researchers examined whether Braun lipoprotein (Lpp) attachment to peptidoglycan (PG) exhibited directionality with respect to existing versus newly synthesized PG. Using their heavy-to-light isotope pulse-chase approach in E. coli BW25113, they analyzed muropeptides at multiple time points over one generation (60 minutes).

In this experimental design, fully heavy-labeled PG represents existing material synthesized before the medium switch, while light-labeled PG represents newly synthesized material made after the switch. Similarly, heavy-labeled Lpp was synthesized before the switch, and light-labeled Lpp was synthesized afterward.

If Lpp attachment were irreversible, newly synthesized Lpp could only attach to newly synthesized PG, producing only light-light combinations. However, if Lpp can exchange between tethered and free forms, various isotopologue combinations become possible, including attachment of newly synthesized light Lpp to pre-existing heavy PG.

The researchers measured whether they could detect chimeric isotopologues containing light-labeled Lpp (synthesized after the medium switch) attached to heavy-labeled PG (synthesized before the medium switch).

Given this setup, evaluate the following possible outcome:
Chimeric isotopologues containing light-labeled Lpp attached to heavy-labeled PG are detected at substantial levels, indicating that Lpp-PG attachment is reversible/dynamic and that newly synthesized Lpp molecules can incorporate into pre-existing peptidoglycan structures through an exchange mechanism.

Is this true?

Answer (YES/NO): YES